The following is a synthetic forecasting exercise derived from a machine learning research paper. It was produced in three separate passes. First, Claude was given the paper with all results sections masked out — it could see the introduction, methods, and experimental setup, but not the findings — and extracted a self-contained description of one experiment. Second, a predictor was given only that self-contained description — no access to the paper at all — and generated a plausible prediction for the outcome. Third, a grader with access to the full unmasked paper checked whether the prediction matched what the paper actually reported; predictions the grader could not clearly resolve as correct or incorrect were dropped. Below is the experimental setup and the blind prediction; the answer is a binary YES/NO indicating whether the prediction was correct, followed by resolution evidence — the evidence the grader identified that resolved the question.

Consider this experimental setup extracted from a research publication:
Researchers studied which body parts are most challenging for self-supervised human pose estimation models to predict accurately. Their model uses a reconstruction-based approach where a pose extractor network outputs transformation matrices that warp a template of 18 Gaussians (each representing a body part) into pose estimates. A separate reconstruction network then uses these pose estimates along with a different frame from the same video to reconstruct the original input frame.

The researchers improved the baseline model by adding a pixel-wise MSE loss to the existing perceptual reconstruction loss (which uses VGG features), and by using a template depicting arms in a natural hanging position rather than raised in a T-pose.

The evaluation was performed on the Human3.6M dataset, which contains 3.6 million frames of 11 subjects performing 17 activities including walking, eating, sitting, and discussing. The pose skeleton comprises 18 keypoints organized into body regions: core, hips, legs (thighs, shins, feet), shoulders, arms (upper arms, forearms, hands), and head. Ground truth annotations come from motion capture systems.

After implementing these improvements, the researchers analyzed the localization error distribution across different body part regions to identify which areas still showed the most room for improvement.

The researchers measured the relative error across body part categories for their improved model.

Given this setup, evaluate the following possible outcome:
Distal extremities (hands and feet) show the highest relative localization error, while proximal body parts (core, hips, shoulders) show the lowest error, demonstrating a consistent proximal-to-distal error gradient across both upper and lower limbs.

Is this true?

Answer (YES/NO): NO